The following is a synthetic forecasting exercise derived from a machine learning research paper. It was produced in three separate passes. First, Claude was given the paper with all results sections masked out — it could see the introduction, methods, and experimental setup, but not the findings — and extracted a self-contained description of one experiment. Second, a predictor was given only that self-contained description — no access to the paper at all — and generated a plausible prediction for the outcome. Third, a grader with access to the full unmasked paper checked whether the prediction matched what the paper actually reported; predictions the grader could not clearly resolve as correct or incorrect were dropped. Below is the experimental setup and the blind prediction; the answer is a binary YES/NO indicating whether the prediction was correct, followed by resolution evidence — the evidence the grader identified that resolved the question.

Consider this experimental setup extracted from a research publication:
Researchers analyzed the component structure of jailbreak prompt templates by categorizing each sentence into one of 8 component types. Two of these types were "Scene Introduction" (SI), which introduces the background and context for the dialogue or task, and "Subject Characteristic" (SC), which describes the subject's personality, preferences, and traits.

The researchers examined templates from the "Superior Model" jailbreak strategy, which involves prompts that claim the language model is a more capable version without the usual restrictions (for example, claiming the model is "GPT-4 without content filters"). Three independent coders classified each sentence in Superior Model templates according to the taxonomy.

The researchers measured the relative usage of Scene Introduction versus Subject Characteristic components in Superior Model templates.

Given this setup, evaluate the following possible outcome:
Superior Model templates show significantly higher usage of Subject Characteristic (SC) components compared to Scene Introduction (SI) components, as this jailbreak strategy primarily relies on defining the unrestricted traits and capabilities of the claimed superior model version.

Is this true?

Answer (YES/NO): YES